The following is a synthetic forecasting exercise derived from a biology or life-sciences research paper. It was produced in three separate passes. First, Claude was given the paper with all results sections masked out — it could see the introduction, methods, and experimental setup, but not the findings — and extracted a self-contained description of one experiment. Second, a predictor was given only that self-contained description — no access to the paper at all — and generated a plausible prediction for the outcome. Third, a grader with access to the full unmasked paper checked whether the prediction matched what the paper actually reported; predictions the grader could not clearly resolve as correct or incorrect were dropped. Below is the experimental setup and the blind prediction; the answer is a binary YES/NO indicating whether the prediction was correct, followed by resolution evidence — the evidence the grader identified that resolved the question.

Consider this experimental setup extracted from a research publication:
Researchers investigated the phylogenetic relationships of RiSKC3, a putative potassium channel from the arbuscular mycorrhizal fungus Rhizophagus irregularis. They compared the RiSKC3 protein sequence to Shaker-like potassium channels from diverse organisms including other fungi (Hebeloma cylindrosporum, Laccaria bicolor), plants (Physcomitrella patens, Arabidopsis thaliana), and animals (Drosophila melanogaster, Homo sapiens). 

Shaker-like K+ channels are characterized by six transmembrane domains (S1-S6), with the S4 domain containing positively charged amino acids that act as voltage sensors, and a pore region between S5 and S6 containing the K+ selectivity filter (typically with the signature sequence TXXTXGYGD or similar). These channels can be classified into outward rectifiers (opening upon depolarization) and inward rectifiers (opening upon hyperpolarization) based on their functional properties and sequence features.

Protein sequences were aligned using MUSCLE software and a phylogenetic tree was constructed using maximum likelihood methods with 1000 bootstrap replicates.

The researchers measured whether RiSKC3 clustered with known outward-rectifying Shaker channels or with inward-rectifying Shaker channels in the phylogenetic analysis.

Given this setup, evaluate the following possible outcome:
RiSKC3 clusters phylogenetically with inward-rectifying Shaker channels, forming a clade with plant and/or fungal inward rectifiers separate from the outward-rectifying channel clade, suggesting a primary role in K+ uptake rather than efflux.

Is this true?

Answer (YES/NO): NO